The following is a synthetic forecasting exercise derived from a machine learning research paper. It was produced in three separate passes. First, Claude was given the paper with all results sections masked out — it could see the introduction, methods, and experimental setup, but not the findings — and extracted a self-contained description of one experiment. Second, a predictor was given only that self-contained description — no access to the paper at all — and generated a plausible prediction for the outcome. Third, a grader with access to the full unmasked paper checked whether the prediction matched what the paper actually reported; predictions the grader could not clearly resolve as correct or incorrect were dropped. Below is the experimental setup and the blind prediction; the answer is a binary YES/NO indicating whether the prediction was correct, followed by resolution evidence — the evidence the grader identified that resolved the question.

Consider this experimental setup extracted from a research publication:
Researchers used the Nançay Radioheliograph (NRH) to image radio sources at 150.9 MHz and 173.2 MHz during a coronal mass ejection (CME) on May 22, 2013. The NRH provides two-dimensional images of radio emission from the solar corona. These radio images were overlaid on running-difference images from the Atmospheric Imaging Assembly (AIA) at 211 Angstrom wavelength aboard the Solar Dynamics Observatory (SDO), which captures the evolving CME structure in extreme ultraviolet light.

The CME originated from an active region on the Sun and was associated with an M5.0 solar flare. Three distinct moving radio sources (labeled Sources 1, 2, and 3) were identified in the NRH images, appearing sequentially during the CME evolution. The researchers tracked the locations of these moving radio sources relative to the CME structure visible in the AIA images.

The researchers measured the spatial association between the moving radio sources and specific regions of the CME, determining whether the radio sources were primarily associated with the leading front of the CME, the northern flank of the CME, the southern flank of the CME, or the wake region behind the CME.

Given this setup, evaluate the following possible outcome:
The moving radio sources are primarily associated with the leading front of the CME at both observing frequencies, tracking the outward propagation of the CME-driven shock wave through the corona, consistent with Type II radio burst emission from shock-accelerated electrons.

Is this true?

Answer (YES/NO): NO